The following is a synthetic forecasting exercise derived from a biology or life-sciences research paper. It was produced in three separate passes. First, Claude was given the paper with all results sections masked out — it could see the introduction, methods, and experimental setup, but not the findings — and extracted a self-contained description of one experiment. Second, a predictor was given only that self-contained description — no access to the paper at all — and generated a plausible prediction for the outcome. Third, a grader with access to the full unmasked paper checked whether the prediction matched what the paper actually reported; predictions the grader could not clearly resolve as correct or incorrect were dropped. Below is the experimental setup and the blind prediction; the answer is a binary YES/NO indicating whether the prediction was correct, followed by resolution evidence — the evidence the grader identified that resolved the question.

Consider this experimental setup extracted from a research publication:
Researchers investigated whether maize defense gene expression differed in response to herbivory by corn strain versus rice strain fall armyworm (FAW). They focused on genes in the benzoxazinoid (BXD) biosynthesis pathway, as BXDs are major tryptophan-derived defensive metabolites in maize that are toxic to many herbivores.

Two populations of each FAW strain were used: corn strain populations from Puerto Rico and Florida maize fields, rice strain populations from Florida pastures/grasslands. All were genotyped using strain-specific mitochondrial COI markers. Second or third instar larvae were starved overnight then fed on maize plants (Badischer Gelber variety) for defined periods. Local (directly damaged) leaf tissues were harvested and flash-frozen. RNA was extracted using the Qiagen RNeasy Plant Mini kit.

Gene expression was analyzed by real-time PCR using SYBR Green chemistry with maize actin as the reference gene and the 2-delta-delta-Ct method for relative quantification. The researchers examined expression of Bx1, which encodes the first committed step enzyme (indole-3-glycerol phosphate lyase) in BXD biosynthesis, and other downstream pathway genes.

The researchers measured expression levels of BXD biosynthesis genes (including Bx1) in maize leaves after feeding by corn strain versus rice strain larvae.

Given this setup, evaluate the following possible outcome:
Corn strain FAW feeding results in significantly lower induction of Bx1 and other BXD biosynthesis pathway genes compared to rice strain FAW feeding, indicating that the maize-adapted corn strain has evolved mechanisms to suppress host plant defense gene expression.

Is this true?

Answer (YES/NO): NO